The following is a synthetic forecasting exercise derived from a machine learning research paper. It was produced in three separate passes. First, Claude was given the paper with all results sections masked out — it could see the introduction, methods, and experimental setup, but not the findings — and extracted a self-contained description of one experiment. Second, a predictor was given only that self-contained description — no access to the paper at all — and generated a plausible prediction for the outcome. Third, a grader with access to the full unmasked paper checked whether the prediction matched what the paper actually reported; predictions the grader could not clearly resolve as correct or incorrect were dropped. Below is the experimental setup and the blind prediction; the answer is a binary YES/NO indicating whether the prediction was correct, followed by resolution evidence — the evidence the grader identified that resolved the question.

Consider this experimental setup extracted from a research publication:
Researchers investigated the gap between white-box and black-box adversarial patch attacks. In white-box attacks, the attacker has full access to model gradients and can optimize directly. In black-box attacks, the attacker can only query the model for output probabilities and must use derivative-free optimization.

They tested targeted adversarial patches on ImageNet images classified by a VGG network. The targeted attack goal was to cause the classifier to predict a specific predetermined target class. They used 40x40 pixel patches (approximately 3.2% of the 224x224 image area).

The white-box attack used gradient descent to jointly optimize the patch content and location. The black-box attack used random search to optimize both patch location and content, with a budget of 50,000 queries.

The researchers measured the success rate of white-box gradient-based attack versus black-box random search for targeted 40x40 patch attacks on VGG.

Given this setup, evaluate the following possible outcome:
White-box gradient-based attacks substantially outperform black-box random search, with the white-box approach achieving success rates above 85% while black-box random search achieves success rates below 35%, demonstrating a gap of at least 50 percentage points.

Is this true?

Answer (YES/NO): NO